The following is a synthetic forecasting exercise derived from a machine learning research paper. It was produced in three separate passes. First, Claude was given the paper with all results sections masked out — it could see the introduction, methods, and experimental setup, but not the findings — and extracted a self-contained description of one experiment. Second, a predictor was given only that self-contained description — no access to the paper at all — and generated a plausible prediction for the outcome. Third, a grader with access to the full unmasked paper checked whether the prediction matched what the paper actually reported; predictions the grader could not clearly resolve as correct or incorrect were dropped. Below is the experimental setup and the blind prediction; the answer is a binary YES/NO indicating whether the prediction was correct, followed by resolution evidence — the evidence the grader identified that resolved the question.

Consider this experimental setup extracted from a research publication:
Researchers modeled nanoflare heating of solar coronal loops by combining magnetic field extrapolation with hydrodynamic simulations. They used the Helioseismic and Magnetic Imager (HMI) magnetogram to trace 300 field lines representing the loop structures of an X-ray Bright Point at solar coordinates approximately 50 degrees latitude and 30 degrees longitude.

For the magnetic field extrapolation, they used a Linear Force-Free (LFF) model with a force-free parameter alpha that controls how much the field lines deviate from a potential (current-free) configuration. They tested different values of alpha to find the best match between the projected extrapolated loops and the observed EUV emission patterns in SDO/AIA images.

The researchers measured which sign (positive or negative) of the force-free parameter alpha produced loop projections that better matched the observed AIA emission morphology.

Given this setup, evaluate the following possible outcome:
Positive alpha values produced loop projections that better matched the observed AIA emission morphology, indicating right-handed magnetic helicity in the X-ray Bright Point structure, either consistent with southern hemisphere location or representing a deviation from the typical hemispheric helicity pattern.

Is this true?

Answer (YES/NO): NO